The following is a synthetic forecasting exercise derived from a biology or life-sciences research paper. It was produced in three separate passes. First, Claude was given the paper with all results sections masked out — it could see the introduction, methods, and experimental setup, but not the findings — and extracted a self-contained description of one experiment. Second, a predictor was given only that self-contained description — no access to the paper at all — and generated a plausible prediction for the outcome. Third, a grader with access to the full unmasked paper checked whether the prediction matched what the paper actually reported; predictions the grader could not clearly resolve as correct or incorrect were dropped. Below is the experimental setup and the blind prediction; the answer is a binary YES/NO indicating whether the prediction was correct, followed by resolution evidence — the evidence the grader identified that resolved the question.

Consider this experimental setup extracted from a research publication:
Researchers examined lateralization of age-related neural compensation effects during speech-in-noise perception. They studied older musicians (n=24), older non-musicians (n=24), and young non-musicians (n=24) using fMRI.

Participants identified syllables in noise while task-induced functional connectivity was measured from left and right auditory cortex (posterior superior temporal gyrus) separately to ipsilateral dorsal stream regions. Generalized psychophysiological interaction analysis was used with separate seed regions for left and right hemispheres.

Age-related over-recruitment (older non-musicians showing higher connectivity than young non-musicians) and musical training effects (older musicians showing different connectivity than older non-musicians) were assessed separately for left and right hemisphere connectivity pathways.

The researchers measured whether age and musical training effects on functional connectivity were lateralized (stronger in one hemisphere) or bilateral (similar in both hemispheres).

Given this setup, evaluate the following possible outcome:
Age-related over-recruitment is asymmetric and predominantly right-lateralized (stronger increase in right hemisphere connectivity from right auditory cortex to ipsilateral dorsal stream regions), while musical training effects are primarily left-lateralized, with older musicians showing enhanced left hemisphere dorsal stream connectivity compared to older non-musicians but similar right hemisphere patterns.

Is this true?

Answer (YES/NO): NO